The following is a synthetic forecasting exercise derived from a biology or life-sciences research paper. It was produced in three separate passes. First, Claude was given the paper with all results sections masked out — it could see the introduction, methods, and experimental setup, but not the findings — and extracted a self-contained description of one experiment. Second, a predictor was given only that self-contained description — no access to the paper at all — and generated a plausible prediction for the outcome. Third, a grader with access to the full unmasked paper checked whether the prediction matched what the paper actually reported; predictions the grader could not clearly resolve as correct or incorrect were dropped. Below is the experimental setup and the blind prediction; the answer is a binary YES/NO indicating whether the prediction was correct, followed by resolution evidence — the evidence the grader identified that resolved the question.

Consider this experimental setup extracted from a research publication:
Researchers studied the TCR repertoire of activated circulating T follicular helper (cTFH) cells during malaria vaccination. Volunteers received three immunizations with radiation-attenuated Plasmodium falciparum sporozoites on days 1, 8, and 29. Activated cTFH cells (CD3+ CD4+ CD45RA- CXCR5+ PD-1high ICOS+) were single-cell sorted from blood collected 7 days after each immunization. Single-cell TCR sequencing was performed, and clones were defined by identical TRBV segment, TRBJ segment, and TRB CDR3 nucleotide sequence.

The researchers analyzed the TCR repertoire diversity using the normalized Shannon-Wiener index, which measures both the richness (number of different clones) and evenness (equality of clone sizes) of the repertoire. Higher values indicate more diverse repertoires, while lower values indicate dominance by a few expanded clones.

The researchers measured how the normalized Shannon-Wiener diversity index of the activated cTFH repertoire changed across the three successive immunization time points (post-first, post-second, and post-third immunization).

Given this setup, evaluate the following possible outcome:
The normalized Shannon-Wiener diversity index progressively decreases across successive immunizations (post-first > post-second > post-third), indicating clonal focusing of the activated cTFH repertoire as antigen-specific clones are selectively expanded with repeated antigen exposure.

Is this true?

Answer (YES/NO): NO